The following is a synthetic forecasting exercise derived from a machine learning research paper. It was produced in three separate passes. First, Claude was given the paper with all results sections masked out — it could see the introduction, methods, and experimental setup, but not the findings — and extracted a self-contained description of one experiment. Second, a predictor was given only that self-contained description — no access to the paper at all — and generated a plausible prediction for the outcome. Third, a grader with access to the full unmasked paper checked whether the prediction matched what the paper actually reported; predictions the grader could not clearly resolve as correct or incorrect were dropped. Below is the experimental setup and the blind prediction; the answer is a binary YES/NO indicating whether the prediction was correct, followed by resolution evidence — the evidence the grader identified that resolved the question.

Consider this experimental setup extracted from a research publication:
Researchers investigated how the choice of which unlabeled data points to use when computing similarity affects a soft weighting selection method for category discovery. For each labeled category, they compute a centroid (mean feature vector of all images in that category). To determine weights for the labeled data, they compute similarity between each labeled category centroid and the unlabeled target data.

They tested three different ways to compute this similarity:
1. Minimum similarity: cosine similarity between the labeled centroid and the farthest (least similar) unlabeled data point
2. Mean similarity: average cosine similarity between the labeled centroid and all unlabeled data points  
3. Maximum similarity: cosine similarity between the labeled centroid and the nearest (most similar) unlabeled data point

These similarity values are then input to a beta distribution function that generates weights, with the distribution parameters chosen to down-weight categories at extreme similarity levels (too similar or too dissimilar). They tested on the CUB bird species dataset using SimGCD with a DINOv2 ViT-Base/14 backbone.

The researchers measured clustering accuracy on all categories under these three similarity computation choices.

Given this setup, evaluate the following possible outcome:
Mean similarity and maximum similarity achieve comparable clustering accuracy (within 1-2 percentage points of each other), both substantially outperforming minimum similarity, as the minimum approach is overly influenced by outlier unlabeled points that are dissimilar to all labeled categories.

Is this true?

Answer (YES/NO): NO